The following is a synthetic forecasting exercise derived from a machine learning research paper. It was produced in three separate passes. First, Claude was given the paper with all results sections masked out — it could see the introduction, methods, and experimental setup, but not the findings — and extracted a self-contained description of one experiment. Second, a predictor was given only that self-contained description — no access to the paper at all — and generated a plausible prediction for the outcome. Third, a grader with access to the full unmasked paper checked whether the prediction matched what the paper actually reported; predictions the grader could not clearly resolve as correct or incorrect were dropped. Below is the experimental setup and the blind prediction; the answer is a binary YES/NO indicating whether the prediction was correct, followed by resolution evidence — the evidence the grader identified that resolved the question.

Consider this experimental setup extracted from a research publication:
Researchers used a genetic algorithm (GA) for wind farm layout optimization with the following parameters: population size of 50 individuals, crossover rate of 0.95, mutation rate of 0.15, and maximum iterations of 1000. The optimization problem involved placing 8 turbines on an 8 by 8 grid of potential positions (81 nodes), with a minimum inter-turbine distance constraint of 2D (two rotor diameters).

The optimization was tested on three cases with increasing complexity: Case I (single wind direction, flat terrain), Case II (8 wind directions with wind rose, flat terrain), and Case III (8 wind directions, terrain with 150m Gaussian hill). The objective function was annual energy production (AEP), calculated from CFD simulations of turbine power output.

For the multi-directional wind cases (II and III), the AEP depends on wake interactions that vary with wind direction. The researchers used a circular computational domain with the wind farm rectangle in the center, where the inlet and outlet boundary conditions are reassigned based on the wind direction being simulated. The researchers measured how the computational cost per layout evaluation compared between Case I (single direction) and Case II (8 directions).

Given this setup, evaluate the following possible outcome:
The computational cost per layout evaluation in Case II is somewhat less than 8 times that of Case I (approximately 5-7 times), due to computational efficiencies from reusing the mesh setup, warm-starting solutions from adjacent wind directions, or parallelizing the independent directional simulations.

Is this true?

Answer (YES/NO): YES